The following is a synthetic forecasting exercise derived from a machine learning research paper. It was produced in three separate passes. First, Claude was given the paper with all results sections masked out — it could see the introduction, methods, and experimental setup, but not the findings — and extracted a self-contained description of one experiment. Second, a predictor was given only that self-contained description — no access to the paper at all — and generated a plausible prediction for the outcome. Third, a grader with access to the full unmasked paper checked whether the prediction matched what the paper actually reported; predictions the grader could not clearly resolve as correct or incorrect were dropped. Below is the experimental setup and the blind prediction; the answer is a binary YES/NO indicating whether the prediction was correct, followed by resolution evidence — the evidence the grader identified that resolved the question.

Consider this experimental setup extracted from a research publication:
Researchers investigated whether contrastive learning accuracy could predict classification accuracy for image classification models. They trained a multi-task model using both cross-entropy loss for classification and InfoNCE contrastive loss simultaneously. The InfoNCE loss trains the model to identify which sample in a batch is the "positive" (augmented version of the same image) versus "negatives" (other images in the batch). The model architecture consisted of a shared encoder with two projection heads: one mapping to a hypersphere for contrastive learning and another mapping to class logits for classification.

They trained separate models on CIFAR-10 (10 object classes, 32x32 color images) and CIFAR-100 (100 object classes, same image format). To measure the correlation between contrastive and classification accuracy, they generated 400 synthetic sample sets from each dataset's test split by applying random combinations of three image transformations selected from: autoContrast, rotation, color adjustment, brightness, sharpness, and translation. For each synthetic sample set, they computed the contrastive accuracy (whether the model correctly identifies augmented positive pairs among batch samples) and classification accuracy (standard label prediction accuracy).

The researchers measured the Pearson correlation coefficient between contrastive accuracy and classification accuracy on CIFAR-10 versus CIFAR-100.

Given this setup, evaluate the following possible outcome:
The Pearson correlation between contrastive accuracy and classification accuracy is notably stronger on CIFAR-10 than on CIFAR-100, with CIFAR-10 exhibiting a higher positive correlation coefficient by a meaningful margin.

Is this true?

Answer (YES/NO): NO